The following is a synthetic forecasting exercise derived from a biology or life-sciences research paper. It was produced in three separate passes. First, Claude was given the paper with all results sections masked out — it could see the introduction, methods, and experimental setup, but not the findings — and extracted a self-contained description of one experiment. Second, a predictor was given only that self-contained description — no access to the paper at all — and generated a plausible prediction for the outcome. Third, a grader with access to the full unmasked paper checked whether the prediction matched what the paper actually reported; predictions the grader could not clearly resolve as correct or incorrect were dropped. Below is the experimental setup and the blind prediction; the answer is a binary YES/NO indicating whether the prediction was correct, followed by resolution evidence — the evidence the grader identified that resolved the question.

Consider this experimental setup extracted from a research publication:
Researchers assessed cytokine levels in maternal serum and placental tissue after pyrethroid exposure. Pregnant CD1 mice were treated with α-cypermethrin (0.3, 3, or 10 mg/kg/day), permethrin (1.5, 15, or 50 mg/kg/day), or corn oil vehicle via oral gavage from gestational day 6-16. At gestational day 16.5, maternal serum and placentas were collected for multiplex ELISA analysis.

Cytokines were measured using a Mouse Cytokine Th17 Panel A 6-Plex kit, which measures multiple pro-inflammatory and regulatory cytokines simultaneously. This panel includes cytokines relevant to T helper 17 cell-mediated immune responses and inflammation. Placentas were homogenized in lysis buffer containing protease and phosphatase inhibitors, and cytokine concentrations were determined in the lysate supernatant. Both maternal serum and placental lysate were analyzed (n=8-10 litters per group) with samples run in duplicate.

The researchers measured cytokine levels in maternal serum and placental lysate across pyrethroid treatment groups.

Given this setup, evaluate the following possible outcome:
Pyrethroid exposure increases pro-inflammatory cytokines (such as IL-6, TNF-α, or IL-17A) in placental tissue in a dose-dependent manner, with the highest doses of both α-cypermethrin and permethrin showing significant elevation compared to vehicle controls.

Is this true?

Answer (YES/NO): NO